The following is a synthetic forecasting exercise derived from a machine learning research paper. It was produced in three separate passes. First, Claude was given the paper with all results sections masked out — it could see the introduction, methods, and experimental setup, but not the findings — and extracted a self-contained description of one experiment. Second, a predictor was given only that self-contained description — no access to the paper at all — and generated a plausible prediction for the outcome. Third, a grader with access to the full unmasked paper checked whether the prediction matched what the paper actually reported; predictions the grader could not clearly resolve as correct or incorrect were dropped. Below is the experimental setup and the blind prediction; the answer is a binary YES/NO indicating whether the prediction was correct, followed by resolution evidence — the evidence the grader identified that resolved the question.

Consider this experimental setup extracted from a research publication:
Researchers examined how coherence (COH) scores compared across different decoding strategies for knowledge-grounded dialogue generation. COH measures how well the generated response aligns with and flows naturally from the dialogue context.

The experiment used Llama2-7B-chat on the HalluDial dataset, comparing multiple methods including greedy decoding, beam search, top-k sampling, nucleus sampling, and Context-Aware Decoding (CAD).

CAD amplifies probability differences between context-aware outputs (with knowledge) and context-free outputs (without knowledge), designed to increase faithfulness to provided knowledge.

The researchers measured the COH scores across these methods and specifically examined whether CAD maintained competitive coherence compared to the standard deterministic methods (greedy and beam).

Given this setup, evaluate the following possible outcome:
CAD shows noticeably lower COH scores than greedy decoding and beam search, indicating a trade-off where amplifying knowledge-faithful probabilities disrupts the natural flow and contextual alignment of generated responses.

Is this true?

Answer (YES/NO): YES